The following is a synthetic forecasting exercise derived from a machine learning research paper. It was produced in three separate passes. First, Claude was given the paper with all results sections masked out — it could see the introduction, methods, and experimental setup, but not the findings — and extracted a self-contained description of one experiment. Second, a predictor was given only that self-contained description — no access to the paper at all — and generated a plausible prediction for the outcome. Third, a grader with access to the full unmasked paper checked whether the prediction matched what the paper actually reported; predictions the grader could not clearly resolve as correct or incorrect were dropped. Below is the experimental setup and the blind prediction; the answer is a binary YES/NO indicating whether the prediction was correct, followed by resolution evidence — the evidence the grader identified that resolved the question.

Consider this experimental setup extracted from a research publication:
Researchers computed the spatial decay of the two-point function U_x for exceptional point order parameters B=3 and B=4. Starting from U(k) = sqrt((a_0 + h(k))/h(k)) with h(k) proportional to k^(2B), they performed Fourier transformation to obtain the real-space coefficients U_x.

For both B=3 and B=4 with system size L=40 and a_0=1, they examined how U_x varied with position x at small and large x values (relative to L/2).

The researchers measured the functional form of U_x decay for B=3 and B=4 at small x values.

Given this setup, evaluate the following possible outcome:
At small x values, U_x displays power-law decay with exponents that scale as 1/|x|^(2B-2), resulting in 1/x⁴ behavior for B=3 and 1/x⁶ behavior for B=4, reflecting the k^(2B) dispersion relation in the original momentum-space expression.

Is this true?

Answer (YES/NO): NO